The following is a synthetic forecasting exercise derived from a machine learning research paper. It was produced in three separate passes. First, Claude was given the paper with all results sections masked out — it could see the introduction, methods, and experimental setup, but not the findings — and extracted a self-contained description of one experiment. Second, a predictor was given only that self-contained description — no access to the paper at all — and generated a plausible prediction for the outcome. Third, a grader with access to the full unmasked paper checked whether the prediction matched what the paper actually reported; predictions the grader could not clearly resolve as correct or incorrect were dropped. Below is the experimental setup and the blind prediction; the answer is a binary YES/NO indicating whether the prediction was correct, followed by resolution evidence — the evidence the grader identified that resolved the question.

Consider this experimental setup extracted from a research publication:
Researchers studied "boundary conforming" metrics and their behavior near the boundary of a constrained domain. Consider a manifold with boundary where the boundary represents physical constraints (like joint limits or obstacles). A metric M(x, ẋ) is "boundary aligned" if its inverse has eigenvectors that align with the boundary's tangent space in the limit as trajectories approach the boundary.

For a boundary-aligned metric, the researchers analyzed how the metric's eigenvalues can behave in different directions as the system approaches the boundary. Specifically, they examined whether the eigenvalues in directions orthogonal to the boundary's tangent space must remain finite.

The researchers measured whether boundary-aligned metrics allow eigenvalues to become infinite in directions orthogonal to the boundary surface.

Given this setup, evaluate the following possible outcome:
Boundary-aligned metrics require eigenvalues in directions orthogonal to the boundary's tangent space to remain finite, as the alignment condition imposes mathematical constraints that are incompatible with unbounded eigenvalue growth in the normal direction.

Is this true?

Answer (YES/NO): NO